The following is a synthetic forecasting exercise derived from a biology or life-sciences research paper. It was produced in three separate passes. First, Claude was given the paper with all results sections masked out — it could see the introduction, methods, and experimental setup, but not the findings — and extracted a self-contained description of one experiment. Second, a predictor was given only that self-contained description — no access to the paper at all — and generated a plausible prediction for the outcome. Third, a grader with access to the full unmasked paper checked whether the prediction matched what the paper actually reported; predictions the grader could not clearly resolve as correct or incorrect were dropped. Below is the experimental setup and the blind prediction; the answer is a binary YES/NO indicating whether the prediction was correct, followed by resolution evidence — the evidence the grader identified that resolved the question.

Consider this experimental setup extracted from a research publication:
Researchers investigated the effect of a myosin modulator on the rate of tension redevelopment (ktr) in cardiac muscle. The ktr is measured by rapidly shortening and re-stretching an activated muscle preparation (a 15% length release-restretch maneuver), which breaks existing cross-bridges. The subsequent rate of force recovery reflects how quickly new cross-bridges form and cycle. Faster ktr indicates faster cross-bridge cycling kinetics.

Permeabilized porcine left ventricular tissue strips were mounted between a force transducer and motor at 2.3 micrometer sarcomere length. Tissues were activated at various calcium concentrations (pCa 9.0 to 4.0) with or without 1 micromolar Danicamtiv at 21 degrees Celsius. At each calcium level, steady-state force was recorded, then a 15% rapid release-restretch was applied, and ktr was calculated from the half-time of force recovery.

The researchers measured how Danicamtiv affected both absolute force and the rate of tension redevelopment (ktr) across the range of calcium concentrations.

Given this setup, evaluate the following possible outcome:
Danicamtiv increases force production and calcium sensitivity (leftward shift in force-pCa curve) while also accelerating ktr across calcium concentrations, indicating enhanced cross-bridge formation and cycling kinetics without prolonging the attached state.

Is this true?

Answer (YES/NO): NO